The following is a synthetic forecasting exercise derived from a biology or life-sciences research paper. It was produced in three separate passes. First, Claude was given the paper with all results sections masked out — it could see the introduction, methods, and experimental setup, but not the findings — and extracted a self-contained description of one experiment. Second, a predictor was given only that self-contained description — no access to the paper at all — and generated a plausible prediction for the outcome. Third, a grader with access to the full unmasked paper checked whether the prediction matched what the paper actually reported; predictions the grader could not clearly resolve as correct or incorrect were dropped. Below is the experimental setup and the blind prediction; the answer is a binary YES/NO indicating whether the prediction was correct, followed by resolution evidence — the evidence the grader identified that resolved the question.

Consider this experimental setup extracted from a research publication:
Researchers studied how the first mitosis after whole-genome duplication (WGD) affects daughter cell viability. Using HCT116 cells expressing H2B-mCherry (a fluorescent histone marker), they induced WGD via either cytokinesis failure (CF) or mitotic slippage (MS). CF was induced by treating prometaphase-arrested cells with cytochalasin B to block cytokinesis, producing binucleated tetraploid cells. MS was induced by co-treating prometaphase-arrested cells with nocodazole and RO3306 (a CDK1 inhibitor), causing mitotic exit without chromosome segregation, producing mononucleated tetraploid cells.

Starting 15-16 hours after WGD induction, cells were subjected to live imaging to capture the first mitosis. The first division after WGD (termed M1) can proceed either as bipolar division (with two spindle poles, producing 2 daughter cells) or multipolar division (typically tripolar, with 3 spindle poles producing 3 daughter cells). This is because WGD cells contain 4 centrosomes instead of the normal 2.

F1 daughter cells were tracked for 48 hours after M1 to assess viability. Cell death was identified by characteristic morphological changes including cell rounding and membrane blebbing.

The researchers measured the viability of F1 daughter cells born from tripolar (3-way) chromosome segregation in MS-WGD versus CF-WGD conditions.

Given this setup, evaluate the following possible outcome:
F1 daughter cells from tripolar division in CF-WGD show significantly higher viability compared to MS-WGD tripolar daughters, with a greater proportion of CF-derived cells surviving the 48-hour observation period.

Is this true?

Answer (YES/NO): YES